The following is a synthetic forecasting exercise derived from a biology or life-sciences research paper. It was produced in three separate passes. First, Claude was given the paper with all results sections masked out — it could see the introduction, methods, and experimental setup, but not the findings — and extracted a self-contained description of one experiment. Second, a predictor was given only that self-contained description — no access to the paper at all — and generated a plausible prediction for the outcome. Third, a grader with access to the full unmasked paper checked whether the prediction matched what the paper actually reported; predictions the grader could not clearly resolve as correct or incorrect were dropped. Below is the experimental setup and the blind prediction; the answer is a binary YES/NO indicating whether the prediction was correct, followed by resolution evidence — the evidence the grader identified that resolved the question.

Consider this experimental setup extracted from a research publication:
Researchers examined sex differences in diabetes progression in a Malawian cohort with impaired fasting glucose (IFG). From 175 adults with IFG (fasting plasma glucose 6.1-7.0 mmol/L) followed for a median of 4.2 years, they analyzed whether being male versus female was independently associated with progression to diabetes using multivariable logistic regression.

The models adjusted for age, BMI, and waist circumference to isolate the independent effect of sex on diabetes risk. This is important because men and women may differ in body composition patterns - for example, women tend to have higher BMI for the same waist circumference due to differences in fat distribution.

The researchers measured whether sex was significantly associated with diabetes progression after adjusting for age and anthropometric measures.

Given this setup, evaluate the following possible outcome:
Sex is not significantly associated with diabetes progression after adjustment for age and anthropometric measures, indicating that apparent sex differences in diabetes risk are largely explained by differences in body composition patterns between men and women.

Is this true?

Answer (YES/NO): NO